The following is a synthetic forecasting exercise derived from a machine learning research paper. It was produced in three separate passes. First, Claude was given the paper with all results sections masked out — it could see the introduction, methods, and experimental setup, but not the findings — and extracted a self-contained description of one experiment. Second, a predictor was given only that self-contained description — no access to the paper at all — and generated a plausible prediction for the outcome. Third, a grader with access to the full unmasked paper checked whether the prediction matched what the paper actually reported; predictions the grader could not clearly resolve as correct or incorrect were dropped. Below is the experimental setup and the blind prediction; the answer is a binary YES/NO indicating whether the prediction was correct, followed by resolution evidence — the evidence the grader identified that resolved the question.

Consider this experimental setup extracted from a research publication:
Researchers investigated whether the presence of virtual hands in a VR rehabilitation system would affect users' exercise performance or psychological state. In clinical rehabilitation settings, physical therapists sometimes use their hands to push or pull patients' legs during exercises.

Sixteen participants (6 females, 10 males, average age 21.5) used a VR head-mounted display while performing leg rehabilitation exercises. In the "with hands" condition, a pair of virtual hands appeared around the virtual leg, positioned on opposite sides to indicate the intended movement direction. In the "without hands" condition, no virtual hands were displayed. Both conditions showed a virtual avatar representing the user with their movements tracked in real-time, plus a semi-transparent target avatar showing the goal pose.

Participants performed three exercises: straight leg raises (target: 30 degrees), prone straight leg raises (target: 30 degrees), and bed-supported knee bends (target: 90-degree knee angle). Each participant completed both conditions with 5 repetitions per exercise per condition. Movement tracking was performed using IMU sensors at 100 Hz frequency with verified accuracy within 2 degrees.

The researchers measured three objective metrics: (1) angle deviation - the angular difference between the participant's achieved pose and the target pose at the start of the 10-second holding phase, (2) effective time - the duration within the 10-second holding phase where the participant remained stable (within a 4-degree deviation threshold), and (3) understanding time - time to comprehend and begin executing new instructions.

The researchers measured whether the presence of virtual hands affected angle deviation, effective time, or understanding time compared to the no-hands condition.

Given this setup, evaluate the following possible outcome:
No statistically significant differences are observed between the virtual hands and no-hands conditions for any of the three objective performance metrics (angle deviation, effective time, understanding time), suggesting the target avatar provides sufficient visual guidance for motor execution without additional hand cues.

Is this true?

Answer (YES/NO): YES